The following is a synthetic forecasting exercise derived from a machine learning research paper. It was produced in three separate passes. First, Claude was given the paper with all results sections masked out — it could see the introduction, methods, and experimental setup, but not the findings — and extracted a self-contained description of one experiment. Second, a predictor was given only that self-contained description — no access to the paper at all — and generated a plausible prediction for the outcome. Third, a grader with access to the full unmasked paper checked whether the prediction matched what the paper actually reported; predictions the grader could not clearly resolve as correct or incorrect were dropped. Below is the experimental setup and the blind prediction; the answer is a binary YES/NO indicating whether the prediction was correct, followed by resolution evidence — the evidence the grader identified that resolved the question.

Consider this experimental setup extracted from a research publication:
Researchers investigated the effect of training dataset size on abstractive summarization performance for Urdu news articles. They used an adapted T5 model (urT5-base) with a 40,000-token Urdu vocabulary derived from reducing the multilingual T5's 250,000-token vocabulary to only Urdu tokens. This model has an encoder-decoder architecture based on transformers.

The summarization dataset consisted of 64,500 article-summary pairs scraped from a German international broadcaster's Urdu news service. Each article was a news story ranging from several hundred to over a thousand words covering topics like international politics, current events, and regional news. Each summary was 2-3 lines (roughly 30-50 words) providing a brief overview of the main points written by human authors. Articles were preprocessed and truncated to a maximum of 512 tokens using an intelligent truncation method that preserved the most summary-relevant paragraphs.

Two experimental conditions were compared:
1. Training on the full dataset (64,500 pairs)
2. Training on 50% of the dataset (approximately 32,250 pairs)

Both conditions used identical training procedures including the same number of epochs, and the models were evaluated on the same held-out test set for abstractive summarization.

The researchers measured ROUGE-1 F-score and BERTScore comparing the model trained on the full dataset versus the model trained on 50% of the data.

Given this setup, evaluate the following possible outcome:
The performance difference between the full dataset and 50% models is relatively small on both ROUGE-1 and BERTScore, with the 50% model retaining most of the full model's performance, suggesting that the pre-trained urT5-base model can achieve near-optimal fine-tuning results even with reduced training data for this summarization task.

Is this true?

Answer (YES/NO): YES